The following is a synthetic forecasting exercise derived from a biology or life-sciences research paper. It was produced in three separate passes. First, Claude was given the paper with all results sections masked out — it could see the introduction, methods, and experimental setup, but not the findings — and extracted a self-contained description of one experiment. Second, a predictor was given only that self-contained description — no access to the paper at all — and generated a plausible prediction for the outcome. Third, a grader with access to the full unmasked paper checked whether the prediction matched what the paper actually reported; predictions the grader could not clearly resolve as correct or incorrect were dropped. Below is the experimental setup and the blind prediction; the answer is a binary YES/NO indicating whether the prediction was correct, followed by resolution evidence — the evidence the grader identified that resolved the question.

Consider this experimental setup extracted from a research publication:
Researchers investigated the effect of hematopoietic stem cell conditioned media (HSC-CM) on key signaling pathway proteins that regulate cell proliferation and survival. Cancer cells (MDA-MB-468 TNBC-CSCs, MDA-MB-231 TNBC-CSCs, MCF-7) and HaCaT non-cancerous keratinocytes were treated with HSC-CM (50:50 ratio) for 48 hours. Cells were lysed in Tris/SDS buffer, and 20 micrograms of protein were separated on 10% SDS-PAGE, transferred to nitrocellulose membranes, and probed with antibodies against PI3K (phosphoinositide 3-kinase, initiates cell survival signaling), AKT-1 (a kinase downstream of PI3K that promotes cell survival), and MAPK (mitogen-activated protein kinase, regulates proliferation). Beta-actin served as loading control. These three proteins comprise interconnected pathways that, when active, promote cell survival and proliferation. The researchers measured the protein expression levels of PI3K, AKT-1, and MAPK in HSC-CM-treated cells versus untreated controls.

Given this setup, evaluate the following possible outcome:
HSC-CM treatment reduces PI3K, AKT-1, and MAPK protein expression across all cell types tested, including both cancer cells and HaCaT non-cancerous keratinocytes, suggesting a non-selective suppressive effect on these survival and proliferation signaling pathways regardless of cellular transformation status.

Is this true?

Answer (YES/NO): NO